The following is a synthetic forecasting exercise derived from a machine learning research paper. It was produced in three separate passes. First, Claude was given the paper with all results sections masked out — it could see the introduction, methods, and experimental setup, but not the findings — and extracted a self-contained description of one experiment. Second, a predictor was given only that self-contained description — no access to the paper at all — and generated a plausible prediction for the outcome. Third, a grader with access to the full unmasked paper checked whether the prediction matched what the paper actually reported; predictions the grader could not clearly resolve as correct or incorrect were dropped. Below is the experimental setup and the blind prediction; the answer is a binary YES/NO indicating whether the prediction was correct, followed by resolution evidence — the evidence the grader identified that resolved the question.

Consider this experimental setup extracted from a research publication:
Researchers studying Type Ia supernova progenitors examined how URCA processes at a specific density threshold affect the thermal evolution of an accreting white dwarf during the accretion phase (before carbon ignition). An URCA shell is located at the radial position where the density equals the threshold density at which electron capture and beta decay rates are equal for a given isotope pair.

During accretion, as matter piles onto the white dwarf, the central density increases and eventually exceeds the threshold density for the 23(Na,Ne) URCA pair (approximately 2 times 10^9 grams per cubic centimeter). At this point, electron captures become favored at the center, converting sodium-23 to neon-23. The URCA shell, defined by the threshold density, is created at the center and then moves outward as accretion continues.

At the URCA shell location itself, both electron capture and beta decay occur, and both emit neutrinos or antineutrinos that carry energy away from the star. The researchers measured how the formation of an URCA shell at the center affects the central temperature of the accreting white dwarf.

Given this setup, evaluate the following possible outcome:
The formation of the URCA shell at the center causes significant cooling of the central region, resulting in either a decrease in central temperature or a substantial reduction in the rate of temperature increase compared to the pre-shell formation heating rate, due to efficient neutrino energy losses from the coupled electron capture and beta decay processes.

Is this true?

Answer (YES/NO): YES